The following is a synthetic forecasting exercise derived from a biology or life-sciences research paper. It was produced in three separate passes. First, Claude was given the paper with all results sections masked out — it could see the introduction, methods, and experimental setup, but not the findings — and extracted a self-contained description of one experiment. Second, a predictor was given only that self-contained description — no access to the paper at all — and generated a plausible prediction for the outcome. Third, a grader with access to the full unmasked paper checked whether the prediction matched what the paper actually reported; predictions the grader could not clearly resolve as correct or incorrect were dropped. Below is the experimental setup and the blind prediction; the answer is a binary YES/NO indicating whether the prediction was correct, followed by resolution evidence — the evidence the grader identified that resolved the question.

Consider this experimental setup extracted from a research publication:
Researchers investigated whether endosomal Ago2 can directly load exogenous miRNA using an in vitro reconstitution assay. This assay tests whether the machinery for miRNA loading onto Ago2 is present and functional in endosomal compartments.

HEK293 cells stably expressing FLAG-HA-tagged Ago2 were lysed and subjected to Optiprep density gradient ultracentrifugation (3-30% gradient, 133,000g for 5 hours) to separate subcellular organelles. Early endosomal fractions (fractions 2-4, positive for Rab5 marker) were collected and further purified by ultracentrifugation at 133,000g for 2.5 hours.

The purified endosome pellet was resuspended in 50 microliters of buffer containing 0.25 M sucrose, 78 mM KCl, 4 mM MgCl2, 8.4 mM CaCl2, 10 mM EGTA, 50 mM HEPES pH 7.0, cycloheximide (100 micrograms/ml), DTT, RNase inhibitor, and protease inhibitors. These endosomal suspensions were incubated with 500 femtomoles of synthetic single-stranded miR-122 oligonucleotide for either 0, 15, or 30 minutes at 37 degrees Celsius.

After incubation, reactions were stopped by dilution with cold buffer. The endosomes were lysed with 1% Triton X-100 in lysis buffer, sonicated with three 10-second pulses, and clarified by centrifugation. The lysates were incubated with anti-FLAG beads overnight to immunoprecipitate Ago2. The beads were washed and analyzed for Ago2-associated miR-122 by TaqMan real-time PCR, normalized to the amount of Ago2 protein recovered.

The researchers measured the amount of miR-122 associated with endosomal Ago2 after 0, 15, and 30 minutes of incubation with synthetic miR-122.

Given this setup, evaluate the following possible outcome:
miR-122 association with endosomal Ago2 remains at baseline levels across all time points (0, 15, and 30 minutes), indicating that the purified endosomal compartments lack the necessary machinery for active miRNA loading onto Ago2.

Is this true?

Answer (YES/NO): NO